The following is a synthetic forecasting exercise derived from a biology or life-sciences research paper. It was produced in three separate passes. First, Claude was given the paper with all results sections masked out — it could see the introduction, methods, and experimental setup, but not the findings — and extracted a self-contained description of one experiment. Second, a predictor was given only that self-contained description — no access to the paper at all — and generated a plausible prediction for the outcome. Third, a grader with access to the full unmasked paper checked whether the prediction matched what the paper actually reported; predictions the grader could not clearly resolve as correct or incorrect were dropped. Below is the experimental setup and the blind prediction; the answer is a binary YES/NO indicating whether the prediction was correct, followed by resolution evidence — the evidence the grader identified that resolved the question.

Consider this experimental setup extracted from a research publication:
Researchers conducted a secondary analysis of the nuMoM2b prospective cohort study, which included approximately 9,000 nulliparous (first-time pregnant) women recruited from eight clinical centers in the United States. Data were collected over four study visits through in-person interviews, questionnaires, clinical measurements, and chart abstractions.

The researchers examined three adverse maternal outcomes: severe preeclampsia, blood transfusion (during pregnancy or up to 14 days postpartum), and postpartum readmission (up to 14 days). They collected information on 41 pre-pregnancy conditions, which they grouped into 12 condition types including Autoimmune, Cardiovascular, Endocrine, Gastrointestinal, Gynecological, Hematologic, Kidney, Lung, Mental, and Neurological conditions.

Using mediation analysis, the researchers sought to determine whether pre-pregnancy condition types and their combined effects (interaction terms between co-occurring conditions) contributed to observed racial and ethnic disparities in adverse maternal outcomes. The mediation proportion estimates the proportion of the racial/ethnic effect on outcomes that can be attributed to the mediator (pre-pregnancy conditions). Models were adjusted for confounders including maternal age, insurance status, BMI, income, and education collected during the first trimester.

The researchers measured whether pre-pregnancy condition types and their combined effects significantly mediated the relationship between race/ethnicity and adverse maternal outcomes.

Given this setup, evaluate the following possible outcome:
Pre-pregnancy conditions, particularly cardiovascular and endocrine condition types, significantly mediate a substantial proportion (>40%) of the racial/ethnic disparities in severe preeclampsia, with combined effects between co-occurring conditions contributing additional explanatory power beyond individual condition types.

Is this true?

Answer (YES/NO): NO